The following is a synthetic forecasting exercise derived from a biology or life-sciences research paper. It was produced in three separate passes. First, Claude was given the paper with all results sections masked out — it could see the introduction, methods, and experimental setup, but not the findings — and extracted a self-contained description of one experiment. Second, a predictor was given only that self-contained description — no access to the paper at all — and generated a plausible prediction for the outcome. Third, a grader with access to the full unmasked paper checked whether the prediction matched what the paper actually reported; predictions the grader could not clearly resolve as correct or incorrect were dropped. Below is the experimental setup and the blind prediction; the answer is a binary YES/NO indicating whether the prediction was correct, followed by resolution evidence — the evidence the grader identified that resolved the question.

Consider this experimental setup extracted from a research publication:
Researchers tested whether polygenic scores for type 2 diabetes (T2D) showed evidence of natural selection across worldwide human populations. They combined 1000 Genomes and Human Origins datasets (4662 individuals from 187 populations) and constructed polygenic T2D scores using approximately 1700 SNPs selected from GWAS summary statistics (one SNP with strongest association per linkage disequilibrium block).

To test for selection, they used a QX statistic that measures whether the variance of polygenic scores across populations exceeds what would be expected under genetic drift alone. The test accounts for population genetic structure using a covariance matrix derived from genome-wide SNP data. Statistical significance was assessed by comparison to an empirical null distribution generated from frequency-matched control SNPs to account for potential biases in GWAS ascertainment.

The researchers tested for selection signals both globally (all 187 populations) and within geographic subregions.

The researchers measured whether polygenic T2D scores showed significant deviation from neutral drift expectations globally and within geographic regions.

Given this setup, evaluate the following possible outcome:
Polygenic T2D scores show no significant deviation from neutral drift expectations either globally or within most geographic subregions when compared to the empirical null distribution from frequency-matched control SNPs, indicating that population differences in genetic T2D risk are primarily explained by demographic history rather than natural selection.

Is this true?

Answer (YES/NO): NO